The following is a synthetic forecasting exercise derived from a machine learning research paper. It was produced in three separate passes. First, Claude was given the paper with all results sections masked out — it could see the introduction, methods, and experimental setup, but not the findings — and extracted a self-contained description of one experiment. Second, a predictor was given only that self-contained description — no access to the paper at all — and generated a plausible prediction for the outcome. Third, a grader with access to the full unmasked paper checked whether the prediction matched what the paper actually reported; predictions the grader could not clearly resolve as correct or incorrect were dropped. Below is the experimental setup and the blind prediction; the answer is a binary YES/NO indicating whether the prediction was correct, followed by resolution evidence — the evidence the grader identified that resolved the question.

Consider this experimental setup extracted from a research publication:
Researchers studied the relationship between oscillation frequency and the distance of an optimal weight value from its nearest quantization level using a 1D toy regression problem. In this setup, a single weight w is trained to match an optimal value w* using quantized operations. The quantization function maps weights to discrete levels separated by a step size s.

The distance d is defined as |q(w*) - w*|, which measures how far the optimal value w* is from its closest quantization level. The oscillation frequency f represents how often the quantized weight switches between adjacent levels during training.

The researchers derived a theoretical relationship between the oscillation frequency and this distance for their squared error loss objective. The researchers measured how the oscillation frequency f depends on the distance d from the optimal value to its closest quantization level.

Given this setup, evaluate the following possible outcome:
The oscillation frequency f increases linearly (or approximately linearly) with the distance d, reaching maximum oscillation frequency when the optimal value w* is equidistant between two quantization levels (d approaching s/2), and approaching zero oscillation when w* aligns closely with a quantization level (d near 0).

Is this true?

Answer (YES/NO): YES